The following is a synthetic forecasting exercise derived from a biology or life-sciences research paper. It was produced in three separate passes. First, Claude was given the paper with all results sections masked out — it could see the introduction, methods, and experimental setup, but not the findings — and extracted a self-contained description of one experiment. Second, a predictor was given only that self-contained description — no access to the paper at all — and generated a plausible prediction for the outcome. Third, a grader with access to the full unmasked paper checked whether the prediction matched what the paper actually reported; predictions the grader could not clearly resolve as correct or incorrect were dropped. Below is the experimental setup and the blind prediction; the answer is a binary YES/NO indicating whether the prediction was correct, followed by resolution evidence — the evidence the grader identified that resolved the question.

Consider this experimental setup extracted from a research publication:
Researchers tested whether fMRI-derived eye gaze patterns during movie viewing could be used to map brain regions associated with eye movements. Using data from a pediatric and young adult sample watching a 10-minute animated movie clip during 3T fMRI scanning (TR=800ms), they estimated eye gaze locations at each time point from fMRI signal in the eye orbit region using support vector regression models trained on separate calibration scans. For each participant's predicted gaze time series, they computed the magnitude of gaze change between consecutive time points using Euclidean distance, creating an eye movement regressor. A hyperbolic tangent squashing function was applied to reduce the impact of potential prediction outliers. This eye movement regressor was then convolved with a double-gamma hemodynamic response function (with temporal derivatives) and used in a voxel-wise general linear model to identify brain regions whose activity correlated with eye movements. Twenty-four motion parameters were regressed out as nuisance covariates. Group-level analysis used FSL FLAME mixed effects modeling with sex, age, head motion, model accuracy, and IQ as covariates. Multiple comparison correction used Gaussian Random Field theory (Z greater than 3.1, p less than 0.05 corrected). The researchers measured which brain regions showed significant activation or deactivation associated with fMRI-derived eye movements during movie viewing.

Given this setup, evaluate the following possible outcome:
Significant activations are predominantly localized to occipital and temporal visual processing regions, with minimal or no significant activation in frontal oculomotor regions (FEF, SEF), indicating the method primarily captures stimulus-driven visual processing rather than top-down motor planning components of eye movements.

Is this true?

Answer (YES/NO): NO